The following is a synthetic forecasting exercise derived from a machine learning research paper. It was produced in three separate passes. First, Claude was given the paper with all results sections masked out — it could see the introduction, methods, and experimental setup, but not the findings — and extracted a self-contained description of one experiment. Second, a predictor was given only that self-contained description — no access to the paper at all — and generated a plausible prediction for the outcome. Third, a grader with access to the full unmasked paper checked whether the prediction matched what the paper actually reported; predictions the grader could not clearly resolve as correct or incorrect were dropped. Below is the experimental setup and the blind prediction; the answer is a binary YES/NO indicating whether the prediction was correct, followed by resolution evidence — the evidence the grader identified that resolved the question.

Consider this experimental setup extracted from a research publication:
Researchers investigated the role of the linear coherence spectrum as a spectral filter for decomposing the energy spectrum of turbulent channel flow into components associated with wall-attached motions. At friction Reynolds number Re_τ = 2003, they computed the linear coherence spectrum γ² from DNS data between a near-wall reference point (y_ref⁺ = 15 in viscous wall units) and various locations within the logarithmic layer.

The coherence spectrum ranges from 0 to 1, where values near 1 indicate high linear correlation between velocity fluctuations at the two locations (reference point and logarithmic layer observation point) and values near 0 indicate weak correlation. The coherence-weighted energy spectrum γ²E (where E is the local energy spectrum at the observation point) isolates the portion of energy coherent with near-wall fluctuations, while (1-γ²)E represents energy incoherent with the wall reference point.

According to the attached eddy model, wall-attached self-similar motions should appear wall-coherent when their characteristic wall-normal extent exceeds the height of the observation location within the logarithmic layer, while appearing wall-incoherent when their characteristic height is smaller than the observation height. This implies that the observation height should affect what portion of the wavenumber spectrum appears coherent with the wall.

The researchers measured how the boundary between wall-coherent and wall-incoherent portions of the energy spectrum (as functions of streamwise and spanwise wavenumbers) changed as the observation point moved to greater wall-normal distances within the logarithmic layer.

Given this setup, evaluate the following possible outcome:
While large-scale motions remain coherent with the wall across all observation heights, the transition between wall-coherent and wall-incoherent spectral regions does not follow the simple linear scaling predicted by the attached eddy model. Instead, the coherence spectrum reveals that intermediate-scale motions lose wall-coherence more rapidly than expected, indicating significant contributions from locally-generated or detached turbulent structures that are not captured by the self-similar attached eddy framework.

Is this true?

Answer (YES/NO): NO